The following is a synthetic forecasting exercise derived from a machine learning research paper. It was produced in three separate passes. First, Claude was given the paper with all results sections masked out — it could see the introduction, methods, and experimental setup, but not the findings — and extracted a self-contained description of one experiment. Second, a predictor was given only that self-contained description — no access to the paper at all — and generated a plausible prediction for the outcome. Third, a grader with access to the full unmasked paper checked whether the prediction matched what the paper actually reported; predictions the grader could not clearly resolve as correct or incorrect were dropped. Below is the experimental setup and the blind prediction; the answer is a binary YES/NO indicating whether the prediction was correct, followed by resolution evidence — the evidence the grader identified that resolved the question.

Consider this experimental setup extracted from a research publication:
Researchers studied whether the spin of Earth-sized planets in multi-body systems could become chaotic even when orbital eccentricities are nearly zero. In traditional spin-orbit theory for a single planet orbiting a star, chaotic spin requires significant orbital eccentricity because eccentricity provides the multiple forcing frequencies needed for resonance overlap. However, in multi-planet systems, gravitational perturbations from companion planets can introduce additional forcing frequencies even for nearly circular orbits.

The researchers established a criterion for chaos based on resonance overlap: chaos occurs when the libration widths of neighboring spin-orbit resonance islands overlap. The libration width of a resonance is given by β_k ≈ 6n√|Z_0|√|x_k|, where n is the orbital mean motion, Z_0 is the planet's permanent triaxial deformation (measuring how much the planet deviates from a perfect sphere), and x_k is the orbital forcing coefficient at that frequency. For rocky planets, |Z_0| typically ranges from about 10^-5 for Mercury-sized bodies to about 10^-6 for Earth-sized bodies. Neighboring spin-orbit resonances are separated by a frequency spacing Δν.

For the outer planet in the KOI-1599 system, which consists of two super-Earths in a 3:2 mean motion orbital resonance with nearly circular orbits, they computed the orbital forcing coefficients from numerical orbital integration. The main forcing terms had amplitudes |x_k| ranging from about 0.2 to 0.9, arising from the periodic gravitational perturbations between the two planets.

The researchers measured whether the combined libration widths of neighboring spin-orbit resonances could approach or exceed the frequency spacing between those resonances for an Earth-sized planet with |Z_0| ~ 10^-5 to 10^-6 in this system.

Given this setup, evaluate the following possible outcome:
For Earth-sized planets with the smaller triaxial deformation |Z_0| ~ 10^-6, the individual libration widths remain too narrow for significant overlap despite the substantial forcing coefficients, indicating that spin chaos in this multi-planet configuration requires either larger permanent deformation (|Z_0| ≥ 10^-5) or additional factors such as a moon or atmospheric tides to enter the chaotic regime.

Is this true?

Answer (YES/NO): NO